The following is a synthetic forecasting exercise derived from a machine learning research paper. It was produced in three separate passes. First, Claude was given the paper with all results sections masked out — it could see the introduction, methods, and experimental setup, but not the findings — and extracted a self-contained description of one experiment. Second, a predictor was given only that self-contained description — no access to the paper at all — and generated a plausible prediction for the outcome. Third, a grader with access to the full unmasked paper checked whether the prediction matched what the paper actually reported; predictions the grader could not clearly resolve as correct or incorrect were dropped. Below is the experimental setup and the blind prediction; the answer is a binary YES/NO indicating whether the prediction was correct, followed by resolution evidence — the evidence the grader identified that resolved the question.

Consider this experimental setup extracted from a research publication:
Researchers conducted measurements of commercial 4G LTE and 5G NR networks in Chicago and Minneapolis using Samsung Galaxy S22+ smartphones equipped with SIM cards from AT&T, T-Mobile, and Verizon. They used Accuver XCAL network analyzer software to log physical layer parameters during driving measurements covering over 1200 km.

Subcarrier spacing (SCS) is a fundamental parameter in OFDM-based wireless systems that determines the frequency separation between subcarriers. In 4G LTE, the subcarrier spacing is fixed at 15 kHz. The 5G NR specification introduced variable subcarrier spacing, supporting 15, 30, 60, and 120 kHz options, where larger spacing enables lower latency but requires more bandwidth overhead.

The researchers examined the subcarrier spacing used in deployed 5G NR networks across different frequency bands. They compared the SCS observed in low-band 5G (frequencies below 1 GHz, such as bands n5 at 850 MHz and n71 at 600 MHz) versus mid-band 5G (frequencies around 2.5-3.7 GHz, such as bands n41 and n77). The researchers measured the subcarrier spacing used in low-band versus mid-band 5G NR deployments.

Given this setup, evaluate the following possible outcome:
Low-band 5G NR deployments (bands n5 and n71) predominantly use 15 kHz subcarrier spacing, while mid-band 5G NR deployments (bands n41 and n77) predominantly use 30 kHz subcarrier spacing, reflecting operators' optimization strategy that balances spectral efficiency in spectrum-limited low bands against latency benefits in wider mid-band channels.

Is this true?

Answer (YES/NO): YES